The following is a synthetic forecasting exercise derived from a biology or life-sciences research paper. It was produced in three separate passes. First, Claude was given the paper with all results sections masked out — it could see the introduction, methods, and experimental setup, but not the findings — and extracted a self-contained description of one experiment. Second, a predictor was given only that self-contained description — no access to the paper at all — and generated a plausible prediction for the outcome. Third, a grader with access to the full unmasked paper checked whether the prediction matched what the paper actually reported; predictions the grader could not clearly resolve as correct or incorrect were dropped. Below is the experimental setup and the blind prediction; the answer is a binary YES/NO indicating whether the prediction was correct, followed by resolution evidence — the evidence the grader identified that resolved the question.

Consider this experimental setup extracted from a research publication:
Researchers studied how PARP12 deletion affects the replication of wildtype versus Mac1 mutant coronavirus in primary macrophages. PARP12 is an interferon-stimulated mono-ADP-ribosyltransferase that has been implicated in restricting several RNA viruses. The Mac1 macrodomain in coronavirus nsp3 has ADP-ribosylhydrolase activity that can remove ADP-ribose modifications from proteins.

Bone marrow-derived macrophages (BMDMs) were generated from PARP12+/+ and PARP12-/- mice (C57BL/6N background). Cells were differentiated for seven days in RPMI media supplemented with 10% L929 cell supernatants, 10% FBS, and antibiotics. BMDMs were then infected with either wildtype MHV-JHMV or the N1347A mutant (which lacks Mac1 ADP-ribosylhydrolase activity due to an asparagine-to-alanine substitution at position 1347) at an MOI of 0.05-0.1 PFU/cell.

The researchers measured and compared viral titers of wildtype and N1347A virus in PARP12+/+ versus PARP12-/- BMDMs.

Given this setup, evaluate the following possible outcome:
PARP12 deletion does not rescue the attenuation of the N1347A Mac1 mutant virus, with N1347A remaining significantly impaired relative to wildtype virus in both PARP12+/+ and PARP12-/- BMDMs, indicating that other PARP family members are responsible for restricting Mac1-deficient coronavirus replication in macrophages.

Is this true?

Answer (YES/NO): NO